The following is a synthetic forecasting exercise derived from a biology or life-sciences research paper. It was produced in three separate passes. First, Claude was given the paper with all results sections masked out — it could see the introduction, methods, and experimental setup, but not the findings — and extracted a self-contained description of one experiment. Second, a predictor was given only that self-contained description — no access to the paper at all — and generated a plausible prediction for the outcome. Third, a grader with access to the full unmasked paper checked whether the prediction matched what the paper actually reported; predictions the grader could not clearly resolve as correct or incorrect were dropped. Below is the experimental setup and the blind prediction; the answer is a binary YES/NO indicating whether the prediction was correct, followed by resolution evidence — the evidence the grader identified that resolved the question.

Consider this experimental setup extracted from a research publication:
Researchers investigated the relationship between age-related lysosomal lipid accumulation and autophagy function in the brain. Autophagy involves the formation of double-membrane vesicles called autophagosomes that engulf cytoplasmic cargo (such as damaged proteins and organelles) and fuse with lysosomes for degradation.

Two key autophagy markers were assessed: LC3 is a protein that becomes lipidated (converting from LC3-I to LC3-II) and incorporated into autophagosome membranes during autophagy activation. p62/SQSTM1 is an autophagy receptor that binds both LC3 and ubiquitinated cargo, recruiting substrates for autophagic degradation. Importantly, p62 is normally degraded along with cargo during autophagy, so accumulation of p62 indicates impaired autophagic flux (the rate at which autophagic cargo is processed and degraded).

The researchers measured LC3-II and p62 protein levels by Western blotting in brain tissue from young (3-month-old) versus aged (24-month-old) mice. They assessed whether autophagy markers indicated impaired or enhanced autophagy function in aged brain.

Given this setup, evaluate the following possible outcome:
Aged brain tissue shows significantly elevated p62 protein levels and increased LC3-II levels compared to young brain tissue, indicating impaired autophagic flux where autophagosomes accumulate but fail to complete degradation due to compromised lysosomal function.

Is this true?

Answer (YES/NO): YES